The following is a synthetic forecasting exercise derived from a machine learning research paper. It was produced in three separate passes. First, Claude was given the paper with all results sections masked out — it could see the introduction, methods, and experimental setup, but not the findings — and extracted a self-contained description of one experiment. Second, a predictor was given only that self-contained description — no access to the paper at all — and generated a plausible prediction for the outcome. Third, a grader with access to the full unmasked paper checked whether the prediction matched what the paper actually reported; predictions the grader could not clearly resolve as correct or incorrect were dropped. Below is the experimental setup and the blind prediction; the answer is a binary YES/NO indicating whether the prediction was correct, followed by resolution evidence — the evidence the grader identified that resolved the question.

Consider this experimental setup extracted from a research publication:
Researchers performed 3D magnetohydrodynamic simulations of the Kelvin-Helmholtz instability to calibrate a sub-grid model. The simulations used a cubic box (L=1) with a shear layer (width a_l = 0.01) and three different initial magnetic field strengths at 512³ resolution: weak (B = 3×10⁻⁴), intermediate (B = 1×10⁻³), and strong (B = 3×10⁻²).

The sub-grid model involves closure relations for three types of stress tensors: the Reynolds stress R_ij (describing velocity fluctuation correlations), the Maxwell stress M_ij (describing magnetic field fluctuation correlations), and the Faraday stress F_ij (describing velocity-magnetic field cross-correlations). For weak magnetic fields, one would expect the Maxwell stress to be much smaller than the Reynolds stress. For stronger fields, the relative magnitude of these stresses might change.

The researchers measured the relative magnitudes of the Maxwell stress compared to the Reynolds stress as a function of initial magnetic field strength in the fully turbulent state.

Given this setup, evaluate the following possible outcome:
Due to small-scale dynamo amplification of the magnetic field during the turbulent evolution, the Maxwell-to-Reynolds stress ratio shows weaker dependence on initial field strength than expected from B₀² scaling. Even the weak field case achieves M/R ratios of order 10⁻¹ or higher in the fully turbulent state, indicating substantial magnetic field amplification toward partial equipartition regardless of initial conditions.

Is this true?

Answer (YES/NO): YES